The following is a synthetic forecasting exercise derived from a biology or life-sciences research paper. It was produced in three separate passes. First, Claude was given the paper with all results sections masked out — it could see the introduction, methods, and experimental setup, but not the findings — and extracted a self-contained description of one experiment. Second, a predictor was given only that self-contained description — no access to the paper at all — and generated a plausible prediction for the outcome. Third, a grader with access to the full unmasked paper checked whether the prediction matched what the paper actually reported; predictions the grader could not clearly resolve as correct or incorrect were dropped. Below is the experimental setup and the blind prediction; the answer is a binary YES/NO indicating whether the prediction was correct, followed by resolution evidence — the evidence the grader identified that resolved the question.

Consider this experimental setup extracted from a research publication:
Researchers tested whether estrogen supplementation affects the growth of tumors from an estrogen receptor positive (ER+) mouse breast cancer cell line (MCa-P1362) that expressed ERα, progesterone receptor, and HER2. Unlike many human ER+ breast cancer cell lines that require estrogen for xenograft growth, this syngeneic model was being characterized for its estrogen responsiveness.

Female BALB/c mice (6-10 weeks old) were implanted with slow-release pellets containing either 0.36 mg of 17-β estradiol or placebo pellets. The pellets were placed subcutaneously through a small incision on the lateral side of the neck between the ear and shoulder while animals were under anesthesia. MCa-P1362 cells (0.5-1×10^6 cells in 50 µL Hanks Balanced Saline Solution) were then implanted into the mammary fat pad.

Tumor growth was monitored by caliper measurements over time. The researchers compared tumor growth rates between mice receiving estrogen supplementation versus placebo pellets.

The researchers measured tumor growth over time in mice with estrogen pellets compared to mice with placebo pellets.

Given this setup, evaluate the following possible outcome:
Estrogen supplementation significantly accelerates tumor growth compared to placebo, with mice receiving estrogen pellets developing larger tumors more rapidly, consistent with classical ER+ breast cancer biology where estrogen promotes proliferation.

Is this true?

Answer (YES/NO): YES